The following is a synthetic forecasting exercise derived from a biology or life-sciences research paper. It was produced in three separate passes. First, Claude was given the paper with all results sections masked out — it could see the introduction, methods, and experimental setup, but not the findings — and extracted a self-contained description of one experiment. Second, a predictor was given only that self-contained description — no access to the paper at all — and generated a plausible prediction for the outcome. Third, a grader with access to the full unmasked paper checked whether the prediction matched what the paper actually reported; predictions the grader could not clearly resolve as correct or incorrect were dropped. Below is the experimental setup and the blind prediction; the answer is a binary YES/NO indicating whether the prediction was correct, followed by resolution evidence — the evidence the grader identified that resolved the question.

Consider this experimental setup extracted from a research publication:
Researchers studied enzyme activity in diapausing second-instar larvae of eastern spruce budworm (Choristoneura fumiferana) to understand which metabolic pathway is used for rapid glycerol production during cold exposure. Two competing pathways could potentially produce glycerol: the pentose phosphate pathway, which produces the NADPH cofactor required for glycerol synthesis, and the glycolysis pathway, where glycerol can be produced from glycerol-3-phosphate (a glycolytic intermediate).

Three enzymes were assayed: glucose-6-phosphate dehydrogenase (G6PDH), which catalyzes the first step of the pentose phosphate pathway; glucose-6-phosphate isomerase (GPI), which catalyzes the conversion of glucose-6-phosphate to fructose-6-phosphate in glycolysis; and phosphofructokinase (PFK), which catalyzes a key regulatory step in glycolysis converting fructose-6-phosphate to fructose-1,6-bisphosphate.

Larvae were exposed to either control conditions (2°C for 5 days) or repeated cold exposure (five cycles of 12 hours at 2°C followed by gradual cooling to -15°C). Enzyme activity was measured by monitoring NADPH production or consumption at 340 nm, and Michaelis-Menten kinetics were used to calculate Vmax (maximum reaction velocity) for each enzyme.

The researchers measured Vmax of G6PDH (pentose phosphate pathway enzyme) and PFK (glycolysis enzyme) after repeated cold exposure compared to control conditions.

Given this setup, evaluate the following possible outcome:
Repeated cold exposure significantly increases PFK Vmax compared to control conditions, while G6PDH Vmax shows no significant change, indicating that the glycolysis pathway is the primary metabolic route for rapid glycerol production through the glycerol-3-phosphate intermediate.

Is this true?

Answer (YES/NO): YES